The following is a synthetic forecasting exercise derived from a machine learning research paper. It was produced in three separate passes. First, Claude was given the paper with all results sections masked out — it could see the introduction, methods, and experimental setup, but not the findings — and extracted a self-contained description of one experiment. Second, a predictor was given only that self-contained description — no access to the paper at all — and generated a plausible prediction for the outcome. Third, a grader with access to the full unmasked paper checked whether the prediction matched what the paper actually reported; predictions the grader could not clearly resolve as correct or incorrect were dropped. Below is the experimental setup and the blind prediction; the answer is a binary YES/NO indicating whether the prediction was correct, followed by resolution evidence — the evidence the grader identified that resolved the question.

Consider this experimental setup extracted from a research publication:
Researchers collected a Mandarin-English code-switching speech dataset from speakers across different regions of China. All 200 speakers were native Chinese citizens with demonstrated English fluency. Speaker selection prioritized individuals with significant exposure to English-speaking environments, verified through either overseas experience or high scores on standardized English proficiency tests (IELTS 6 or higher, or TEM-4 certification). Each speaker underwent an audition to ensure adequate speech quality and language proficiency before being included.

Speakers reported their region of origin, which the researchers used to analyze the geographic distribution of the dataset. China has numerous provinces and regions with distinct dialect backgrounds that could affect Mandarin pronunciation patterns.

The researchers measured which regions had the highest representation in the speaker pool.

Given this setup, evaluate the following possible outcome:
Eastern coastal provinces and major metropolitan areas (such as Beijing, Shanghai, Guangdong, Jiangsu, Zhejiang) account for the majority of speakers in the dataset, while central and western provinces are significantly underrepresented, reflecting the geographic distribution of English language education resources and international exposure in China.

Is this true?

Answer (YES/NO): NO